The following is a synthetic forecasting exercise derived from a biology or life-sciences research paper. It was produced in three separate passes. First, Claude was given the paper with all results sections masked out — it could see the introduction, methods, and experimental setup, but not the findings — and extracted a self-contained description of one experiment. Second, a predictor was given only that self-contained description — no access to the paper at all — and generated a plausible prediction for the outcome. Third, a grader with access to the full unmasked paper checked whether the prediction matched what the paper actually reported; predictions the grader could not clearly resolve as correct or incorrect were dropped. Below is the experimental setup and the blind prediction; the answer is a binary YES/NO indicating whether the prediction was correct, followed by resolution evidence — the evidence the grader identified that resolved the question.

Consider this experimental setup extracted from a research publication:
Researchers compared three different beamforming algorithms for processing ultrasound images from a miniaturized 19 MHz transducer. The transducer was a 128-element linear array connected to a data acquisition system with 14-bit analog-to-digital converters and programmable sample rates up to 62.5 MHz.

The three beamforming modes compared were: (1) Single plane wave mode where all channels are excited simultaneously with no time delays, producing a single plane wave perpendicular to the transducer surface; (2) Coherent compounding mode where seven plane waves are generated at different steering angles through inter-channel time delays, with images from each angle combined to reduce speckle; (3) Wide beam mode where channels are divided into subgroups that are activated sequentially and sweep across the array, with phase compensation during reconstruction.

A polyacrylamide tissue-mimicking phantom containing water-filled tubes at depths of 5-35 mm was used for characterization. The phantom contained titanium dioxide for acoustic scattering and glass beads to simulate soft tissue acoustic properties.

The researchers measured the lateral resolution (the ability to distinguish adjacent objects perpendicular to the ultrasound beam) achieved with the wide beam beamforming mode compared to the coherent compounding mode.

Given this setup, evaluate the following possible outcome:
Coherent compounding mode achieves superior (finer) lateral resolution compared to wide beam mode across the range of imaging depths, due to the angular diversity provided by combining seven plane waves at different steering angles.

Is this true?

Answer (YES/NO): YES